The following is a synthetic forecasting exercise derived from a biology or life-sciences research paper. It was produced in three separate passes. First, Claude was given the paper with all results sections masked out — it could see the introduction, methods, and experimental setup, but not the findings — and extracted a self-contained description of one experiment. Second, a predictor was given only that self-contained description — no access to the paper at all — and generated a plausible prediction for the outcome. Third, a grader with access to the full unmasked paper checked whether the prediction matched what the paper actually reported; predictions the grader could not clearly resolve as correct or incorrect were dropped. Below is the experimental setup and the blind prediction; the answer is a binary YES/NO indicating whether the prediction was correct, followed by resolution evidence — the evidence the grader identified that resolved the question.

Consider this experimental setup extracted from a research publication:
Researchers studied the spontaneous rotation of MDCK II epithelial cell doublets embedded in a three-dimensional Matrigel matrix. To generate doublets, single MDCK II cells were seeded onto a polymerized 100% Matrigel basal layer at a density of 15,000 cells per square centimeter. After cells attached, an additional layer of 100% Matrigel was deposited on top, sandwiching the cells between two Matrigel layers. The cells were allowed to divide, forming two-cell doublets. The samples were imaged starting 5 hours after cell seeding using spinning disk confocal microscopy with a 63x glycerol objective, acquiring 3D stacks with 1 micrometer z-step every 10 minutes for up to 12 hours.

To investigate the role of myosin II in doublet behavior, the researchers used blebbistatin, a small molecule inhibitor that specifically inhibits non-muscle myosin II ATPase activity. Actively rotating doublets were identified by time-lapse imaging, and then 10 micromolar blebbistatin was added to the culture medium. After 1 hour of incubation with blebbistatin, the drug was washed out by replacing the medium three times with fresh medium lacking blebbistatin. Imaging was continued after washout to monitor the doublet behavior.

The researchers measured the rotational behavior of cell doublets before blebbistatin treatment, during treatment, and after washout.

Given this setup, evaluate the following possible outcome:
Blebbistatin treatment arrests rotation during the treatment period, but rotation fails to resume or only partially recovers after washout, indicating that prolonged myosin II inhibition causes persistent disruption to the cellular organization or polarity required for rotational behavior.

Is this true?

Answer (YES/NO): NO